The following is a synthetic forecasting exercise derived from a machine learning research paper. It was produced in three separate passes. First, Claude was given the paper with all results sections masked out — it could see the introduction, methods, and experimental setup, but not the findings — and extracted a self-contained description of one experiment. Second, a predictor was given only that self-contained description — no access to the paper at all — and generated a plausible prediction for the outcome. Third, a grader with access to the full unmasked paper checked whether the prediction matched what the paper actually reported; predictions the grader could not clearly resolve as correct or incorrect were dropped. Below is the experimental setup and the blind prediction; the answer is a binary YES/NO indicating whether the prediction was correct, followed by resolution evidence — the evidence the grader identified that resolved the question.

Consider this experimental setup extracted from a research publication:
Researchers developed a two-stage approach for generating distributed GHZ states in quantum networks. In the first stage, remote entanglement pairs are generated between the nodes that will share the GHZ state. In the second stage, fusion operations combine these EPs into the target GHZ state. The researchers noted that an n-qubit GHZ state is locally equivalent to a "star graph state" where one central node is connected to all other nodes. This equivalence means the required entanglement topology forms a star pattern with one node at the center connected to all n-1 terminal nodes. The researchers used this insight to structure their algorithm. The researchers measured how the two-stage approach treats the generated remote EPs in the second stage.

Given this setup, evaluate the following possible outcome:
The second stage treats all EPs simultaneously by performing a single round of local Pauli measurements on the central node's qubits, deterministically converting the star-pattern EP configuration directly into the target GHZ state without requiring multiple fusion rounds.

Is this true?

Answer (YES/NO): NO